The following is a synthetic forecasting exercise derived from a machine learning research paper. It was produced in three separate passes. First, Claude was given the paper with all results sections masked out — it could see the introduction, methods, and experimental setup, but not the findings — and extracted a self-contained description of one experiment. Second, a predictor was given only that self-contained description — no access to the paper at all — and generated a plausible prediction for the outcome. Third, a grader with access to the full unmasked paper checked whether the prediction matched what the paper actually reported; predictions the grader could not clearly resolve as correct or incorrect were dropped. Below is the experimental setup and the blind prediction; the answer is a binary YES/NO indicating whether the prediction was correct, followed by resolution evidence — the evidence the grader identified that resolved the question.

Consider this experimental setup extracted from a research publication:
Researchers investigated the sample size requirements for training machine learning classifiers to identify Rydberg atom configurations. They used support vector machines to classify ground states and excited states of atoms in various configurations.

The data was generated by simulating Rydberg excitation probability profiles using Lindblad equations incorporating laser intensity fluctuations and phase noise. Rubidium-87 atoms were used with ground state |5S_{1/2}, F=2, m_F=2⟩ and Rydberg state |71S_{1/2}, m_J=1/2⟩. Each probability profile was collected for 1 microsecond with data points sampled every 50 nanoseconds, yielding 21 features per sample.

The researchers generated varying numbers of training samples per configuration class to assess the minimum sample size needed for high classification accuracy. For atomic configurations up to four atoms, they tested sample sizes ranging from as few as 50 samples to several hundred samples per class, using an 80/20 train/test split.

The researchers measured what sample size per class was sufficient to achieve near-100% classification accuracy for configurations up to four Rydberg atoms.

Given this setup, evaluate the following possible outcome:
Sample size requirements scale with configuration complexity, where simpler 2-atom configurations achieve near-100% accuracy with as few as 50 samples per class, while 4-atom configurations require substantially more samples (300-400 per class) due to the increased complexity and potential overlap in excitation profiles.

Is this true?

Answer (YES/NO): NO